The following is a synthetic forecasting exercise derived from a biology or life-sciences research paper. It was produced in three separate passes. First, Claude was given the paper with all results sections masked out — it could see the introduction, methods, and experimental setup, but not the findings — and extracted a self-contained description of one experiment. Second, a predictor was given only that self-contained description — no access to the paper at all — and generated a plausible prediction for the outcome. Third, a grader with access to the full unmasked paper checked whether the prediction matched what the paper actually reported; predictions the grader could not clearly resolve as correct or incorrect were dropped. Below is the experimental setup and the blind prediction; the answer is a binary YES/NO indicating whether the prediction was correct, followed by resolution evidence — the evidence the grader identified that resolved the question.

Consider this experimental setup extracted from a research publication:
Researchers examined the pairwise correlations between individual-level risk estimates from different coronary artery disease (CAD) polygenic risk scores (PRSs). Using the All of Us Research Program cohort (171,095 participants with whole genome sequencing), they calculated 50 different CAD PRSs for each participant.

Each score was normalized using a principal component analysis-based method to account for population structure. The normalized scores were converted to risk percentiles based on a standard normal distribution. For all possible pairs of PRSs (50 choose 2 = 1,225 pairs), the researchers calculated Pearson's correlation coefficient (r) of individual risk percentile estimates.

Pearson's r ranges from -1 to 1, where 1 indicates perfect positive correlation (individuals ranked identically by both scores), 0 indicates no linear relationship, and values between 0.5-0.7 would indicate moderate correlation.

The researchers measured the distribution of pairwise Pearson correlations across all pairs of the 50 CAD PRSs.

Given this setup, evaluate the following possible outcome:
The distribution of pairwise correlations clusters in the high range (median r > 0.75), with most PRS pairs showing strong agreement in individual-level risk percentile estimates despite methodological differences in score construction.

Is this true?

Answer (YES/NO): NO